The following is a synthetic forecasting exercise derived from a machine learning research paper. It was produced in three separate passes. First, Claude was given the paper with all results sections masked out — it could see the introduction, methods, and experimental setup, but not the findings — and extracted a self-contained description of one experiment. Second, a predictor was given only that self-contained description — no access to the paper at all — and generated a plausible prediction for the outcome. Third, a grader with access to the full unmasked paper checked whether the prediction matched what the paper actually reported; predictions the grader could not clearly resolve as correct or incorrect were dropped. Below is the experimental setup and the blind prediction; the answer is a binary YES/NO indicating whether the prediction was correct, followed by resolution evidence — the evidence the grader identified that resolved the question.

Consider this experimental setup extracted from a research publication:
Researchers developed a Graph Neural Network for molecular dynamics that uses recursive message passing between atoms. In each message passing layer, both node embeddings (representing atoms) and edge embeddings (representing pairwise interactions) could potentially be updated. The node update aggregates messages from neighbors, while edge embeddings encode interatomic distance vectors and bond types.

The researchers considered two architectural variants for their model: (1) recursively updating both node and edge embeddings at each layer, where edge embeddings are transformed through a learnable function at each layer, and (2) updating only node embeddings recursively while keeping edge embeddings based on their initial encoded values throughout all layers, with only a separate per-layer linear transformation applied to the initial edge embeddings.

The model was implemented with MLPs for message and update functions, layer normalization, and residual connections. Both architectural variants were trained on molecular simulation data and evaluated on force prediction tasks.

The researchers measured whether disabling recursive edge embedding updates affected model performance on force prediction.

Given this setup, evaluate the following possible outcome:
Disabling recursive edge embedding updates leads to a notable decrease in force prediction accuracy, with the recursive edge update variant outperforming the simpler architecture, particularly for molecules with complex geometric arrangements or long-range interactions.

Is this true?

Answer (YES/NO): NO